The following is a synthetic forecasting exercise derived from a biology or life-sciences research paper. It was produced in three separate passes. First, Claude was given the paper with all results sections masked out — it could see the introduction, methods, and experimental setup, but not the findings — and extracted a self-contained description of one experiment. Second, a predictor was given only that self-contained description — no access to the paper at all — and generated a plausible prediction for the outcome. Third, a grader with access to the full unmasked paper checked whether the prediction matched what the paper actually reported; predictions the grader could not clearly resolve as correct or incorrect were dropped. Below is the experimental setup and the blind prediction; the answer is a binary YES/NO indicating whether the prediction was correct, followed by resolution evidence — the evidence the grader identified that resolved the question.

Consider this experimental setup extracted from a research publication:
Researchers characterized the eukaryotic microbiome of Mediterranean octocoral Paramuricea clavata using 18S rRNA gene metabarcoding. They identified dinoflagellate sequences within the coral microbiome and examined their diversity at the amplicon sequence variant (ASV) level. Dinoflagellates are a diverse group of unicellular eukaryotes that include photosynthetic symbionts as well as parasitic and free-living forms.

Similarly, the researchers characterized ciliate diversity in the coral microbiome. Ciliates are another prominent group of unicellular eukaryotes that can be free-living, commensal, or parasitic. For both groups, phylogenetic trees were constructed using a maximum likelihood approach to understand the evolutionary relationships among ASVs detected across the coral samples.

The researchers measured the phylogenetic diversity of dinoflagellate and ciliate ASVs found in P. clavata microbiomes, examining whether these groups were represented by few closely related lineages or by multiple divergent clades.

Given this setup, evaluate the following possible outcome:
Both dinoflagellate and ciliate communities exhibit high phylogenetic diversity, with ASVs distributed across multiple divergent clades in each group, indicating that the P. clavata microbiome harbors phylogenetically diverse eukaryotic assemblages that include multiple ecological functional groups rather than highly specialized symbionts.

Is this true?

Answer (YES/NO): NO